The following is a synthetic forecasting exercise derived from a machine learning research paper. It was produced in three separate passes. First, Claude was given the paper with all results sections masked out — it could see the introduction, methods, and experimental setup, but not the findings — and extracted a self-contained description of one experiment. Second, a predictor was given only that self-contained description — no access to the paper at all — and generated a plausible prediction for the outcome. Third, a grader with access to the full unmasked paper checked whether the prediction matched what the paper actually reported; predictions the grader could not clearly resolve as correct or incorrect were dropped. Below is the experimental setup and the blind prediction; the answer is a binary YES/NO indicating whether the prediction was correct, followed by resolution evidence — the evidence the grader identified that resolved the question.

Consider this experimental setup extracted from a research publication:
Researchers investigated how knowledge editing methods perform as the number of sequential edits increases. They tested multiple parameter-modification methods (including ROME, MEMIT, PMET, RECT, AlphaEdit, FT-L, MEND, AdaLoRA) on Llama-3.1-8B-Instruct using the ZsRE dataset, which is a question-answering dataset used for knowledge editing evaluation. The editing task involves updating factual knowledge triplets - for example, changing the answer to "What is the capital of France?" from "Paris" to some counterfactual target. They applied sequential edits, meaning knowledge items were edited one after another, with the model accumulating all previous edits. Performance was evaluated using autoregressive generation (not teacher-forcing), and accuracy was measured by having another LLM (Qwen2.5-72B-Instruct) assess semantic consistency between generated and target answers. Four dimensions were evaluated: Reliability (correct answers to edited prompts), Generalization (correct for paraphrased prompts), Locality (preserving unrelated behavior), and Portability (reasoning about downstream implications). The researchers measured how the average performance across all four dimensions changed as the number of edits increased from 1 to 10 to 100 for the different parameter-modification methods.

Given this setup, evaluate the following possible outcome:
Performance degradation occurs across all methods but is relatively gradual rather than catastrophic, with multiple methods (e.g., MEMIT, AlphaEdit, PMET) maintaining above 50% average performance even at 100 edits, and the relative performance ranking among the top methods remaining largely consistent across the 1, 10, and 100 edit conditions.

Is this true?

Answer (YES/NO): NO